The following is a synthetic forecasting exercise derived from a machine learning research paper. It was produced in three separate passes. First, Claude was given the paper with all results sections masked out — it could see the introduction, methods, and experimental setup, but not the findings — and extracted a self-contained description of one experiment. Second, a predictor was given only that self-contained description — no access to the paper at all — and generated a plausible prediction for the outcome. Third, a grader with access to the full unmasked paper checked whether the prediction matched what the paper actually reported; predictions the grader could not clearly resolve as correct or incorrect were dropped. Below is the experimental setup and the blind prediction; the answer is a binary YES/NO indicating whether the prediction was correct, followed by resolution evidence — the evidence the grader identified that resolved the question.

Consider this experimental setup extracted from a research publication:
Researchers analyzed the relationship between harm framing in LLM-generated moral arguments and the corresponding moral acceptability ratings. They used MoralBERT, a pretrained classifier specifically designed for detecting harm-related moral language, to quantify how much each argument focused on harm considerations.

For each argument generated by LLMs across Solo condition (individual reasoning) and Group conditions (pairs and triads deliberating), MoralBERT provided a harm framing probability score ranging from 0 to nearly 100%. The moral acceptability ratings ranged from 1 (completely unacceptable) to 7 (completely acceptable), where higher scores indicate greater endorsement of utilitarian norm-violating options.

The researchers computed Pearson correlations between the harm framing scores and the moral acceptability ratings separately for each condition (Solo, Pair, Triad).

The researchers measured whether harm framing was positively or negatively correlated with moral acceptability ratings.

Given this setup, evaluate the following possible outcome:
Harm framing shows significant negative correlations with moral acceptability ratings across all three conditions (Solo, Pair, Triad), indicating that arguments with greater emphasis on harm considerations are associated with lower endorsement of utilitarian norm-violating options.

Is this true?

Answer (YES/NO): YES